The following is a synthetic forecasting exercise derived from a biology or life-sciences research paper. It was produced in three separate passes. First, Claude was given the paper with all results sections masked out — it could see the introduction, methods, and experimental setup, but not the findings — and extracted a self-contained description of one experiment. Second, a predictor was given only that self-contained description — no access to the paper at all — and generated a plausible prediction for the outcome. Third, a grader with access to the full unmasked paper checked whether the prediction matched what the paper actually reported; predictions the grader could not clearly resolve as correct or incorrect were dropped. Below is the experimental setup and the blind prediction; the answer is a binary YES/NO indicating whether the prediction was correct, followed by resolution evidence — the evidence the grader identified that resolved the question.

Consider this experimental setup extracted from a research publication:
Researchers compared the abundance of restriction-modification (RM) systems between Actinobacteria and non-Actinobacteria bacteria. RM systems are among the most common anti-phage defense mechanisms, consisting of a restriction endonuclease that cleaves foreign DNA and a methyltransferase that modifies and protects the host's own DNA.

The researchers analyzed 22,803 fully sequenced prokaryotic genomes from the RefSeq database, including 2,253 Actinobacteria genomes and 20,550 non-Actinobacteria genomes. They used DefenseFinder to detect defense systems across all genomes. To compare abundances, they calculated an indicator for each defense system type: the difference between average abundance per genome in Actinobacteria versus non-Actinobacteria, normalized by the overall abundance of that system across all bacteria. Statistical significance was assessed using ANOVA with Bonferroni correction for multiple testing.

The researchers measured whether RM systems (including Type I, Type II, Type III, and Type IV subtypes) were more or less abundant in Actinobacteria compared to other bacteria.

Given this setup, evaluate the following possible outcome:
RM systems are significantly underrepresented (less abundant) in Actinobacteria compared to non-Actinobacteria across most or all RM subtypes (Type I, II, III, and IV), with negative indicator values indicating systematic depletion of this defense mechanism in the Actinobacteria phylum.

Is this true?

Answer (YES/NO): NO